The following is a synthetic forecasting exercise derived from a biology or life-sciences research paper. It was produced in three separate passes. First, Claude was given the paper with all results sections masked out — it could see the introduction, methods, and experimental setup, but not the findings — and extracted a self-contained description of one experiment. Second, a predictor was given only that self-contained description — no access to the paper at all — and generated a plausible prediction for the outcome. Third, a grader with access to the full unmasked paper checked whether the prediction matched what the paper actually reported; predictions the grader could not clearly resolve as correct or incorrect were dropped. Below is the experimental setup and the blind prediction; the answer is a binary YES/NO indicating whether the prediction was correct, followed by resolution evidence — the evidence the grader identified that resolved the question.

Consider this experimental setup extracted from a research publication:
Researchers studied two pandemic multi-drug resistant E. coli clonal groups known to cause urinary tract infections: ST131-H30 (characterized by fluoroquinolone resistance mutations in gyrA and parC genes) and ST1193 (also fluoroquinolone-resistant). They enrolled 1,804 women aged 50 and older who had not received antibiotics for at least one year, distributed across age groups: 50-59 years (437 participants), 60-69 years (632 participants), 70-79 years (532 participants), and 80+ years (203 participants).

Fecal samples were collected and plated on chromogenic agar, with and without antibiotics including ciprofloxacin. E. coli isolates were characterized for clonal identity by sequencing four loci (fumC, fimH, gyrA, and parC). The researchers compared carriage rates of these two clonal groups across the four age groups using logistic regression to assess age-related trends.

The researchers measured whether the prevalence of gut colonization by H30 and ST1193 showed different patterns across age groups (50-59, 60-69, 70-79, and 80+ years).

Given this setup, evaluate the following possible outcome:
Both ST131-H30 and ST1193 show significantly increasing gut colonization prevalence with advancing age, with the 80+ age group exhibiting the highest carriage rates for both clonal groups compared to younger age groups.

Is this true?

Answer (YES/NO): NO